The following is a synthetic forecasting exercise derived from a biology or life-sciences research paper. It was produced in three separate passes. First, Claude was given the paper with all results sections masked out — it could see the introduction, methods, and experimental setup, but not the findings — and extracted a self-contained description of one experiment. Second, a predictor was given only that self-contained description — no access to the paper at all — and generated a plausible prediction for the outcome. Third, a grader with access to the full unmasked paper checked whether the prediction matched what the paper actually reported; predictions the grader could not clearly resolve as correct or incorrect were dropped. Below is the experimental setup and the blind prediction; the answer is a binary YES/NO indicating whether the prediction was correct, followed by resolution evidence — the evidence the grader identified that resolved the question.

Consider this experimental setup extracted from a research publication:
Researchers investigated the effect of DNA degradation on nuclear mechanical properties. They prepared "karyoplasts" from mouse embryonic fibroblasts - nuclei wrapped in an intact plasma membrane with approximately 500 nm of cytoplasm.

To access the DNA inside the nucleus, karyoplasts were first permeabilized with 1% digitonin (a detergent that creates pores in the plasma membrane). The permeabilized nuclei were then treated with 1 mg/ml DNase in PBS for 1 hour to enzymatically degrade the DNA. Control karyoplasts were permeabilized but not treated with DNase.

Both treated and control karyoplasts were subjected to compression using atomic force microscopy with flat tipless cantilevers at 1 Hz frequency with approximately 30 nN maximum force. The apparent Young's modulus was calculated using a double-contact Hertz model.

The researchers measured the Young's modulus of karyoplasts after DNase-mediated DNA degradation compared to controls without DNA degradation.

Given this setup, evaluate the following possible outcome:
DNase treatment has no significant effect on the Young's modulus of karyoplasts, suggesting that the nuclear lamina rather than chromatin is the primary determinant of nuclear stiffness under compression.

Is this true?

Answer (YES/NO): NO